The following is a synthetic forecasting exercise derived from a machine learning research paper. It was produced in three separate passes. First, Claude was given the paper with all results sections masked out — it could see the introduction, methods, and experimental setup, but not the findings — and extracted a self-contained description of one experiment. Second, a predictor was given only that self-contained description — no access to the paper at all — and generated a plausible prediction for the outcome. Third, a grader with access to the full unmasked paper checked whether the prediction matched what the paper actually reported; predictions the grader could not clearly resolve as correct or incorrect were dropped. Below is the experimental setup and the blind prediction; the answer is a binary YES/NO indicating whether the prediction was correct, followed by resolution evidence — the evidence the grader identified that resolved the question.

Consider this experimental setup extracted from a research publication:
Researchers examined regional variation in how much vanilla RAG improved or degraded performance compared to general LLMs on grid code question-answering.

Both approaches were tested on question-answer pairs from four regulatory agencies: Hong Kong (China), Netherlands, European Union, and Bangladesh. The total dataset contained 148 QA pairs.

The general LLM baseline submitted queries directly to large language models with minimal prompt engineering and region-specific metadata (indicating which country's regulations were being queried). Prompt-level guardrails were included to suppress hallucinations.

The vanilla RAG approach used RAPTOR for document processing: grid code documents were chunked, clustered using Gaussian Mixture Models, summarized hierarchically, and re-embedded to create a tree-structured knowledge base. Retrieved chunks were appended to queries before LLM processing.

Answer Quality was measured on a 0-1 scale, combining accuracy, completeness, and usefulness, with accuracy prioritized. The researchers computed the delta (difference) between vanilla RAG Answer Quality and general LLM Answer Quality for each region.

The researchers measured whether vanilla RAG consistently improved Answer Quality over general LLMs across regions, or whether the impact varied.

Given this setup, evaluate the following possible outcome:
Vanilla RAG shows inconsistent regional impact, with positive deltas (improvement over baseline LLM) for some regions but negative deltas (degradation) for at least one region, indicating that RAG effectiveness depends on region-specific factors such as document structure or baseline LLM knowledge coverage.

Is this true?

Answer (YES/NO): YES